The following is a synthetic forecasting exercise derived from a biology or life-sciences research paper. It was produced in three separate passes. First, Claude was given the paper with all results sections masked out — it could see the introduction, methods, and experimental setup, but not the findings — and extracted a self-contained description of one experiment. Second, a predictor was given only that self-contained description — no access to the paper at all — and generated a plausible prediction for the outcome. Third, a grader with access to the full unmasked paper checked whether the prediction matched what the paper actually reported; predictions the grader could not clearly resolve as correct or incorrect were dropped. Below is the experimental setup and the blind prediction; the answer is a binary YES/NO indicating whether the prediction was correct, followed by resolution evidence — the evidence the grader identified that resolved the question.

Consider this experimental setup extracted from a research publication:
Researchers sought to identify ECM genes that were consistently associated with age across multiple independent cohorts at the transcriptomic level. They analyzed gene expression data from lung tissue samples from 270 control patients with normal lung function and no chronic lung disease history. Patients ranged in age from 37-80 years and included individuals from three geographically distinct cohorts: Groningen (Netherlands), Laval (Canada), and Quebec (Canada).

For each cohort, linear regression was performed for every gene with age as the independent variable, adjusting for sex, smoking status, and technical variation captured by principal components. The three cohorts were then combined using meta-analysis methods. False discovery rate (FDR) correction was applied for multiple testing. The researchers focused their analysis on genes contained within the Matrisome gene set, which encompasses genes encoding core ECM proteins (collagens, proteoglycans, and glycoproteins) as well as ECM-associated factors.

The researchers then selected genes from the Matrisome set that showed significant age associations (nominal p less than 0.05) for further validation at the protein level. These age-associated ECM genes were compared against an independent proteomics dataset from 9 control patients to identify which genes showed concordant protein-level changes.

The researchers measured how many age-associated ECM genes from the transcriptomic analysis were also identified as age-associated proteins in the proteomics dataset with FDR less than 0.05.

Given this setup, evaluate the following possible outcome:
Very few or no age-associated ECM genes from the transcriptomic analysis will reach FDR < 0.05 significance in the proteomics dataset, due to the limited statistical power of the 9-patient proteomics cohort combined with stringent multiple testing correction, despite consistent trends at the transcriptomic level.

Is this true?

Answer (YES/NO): NO